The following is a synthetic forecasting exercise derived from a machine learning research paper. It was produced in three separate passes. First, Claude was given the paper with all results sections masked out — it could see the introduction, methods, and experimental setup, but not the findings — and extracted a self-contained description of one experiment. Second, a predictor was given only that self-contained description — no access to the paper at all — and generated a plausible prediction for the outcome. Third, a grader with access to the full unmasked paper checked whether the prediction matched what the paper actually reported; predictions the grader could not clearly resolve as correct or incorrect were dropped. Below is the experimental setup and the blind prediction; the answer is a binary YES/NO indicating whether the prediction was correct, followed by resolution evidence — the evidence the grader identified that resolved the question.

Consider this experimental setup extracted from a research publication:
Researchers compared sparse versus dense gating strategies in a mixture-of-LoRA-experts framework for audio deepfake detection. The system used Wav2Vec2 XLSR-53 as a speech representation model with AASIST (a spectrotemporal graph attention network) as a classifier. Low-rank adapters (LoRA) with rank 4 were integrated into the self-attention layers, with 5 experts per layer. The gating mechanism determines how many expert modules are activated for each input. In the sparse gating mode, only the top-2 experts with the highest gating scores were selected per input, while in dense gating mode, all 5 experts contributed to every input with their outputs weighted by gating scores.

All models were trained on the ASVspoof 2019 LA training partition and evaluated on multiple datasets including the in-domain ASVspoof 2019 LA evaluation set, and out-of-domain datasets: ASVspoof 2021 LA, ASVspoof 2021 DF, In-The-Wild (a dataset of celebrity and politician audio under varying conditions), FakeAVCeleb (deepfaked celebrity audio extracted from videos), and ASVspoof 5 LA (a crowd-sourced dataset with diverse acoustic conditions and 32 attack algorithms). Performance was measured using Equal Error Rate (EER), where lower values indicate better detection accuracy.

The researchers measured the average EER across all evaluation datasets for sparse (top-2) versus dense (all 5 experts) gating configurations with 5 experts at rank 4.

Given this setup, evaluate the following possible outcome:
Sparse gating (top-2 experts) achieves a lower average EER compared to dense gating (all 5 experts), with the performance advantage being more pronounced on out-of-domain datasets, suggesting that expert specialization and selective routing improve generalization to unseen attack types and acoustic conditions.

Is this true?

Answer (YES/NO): NO